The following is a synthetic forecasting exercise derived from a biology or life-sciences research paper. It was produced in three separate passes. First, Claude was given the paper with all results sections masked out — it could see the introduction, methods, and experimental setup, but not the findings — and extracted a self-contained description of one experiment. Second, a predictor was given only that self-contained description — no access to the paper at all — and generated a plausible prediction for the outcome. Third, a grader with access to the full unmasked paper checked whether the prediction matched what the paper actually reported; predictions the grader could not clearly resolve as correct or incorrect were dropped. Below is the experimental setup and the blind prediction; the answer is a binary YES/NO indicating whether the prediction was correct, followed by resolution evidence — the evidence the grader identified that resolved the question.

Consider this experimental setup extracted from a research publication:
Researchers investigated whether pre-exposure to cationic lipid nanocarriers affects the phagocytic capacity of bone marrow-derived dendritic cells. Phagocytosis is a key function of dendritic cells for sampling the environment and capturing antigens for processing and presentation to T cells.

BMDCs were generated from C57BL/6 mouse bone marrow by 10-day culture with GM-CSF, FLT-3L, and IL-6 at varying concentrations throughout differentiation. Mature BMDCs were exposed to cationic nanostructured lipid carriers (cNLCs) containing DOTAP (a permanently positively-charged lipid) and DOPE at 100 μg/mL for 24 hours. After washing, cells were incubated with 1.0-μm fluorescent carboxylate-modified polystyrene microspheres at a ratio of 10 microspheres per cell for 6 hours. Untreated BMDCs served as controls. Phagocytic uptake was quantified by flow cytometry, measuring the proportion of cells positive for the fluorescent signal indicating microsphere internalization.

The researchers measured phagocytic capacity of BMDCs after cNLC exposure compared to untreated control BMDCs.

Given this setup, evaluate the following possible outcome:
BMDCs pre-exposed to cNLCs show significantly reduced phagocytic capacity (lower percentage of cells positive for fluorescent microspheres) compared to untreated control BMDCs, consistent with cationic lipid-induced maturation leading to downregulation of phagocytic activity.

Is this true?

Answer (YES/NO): NO